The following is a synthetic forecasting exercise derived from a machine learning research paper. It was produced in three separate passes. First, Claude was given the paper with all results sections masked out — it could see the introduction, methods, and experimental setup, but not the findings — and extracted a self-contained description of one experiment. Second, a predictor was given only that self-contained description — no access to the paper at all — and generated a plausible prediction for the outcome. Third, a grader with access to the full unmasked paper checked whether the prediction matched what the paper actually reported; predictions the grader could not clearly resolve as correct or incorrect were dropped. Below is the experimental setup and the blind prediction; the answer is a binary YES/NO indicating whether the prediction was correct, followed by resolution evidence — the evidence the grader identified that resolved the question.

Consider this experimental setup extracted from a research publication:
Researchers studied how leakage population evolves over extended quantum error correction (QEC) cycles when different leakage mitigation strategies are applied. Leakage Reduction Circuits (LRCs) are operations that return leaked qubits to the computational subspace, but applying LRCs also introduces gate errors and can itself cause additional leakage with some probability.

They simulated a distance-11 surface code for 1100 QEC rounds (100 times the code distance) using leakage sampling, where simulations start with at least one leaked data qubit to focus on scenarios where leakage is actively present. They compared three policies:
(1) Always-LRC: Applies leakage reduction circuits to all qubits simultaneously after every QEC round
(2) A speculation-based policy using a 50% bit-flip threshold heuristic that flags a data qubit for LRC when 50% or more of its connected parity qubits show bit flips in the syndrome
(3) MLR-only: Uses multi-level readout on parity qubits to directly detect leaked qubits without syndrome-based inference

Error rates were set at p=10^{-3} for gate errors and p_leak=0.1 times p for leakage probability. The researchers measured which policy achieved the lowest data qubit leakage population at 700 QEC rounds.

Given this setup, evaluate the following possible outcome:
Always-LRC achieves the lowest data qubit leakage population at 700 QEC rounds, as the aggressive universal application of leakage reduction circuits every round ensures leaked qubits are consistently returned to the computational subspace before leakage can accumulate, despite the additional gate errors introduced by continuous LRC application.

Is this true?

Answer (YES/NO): NO